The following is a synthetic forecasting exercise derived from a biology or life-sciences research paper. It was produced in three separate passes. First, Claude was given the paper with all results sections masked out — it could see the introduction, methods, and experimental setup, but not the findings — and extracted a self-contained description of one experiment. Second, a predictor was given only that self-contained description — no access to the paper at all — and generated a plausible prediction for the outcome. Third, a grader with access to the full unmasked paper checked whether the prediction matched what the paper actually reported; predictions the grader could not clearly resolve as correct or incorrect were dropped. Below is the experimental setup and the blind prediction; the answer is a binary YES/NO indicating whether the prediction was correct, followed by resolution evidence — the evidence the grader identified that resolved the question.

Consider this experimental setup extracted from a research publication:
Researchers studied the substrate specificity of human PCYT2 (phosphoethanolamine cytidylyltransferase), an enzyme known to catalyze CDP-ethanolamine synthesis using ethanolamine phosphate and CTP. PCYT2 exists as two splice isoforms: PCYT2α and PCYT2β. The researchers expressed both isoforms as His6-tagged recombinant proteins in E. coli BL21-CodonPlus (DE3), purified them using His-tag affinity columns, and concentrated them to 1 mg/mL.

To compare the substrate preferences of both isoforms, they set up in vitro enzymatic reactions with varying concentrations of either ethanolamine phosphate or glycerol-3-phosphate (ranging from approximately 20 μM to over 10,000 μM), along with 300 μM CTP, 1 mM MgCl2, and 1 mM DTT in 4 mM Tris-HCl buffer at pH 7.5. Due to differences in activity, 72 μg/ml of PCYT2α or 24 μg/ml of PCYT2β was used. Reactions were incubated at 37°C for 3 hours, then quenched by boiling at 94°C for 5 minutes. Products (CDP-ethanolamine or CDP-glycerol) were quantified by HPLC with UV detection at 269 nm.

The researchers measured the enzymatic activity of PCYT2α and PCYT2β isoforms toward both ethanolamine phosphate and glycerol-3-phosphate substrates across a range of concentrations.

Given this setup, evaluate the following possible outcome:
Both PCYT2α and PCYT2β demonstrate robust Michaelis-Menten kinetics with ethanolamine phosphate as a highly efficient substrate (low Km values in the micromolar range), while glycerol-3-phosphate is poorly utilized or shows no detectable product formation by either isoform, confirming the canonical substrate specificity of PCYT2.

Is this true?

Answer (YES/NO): NO